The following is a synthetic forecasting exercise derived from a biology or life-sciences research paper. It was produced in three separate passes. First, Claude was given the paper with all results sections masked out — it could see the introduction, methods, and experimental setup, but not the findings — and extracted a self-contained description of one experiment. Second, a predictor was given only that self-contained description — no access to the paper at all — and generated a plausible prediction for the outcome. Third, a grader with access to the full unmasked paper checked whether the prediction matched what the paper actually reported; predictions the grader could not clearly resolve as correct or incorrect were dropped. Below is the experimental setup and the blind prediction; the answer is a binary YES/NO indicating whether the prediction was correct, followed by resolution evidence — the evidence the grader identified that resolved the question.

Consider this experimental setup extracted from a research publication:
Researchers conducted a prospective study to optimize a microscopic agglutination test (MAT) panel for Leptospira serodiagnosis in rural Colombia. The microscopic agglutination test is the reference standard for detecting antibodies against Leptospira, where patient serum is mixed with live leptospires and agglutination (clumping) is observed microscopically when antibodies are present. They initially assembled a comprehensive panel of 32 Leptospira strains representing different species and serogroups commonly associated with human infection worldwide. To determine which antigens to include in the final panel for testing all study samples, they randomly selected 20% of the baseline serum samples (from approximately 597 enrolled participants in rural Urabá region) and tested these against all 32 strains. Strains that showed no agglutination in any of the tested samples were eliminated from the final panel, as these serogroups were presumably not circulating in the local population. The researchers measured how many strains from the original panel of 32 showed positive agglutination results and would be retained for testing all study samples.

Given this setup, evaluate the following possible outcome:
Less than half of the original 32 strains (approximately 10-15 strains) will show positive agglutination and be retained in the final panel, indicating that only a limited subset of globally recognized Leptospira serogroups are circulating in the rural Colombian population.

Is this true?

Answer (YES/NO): NO